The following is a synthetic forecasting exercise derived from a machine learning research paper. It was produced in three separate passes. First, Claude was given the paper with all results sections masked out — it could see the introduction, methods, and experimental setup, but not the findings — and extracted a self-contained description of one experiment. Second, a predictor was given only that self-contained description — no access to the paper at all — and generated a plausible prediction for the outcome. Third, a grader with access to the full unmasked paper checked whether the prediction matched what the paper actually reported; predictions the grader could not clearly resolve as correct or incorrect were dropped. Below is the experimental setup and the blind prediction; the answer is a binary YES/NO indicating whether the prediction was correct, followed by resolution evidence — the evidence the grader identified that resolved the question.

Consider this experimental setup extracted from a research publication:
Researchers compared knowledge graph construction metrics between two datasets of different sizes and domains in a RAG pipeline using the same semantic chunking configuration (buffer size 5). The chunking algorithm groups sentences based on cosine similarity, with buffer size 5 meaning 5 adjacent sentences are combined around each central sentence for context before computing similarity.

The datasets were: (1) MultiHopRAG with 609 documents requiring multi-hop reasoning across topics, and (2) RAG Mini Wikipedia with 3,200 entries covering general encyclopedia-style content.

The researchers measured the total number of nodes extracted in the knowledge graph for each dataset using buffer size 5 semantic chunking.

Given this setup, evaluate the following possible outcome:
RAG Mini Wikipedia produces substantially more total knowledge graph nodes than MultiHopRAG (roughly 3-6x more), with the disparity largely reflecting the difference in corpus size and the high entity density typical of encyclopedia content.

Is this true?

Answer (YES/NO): YES